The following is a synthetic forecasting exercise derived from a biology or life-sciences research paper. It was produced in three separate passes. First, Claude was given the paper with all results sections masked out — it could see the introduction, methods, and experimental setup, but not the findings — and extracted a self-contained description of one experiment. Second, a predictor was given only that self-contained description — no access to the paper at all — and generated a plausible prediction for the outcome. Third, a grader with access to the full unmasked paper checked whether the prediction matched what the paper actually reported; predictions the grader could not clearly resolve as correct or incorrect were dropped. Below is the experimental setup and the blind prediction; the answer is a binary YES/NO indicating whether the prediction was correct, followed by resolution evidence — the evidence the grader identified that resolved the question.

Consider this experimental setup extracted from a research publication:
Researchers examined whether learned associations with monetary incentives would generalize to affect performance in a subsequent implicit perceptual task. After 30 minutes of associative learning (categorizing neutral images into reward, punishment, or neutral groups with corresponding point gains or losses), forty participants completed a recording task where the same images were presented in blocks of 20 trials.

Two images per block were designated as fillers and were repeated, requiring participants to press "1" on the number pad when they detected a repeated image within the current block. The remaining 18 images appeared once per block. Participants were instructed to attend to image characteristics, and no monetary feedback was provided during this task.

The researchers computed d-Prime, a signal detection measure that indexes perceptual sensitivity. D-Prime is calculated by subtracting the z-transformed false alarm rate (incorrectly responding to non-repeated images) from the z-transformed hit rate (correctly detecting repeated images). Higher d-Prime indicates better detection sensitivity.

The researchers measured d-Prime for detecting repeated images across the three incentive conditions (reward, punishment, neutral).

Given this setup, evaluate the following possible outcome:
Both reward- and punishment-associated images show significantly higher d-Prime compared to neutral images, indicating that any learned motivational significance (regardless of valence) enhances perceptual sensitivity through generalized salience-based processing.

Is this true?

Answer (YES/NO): NO